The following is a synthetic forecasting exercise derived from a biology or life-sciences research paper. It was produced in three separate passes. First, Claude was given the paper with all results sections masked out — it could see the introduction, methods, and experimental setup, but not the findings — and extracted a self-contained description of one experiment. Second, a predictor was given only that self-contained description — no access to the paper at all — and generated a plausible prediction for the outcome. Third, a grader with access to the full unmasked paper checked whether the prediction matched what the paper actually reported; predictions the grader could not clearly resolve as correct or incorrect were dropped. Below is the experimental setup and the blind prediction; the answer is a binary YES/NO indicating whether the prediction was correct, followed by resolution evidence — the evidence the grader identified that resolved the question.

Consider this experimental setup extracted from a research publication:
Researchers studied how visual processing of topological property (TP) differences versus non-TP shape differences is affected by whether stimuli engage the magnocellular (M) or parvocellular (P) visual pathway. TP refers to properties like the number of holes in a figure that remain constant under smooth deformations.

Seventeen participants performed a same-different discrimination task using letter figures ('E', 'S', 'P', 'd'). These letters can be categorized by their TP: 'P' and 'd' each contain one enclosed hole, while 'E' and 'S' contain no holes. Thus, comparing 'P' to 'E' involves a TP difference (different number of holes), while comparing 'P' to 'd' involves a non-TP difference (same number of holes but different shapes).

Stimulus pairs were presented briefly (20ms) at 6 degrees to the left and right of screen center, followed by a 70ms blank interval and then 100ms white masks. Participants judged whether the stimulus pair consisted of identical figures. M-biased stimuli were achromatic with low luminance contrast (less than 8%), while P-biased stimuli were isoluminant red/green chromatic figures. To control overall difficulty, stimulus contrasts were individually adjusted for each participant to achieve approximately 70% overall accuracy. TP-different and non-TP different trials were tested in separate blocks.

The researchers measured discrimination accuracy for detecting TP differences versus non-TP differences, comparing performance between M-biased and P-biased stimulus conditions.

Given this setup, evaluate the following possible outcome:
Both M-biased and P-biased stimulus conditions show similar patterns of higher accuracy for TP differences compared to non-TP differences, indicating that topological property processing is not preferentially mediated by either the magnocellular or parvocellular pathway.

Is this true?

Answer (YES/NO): NO